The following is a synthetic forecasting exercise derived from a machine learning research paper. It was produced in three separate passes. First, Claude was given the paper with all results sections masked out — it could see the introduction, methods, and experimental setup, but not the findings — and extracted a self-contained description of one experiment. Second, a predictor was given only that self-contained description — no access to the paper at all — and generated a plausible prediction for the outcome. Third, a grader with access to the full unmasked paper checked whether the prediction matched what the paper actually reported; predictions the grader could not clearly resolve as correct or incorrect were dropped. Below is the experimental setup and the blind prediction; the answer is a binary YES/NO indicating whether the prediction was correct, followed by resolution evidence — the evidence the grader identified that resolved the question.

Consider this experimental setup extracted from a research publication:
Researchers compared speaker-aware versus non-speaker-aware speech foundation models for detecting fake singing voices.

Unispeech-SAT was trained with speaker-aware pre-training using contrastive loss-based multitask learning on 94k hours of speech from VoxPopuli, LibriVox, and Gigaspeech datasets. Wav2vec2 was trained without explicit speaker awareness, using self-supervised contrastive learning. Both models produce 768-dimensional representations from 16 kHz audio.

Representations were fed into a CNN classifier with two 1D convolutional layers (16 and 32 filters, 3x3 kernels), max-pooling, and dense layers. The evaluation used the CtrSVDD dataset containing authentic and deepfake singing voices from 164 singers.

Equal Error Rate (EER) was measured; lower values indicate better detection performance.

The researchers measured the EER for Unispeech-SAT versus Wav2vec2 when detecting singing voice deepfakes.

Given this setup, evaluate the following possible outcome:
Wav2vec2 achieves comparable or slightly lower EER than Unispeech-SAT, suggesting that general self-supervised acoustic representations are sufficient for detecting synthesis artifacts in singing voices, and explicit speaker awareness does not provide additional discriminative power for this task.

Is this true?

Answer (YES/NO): NO